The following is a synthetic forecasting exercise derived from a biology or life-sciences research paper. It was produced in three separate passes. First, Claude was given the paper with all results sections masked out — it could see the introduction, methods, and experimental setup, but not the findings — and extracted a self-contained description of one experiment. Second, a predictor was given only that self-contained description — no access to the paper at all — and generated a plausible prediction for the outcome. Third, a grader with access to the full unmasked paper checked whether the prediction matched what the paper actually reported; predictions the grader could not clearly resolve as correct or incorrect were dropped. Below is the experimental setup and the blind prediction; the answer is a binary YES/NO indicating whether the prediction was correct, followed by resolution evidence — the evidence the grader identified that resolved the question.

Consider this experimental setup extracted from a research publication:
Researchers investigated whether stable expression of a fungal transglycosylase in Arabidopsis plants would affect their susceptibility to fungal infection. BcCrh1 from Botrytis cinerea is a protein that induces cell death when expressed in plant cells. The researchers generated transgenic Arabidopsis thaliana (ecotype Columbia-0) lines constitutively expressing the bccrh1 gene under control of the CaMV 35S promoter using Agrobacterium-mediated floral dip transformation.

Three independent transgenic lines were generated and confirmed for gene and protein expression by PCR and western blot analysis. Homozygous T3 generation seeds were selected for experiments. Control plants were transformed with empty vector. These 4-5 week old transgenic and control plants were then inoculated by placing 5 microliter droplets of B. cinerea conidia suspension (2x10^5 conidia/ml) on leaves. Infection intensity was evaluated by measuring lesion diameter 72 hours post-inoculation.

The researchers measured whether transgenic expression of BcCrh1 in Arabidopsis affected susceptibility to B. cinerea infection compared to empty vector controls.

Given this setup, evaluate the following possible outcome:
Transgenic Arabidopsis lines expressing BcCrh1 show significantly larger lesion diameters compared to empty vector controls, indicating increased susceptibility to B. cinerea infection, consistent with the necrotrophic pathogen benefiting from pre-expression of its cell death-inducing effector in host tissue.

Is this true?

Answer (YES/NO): NO